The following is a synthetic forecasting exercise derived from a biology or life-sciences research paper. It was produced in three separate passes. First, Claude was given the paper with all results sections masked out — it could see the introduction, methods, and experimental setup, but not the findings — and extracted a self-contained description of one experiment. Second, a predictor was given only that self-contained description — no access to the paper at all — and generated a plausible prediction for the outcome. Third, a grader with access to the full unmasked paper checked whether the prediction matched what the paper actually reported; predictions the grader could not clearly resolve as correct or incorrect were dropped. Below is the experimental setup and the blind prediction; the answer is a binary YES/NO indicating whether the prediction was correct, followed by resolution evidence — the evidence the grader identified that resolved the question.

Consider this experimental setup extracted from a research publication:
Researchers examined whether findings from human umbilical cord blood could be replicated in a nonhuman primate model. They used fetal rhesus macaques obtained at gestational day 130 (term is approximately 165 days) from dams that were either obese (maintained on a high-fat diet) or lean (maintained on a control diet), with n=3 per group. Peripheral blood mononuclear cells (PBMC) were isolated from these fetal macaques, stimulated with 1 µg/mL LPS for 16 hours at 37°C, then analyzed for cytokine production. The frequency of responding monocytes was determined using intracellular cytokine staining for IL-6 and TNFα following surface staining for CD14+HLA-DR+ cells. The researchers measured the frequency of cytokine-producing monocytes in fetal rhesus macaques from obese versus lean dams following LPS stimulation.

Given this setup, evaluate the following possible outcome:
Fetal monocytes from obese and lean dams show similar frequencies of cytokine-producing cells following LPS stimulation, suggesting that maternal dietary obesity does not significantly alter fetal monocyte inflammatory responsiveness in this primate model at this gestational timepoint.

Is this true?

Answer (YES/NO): NO